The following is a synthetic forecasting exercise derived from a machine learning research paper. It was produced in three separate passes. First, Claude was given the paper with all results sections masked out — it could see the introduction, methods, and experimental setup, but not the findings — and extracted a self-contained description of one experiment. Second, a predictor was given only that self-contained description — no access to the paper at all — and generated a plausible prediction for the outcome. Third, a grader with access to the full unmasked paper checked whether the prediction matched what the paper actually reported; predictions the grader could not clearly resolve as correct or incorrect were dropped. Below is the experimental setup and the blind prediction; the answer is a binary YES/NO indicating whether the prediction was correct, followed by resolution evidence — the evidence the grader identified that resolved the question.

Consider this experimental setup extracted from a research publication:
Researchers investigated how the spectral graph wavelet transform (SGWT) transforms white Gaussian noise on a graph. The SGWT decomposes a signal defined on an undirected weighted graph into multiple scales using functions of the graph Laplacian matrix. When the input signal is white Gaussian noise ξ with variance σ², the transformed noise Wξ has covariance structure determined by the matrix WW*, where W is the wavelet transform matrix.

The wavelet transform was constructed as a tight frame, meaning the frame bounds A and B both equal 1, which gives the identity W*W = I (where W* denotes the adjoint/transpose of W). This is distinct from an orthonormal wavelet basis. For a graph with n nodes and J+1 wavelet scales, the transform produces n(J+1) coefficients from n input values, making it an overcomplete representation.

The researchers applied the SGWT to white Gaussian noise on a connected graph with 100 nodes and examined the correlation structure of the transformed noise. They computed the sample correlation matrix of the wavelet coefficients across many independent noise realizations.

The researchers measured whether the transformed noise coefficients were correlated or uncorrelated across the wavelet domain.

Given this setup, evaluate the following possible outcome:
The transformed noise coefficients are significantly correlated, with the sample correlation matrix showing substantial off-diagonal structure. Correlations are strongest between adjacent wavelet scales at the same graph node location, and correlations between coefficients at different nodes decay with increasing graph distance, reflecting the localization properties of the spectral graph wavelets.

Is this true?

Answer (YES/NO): NO